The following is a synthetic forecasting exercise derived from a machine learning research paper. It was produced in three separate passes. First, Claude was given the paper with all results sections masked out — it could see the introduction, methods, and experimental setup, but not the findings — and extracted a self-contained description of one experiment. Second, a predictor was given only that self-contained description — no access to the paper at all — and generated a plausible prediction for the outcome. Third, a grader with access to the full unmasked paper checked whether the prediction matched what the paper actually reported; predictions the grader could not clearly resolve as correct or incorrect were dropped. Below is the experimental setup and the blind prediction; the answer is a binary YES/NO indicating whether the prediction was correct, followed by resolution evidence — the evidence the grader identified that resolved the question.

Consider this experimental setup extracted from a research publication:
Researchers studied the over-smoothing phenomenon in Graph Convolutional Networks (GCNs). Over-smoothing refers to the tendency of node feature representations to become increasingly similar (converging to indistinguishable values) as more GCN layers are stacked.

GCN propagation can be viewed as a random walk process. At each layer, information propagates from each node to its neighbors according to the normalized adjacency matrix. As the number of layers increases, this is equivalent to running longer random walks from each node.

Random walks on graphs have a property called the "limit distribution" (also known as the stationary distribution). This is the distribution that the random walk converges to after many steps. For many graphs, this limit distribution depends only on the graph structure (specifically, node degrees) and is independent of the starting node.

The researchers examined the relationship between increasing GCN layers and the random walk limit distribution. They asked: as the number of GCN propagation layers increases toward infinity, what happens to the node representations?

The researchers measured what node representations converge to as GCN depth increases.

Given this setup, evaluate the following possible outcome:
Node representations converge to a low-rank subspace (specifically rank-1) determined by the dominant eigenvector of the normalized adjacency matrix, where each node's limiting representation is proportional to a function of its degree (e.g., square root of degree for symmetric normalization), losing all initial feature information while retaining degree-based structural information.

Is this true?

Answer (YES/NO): NO